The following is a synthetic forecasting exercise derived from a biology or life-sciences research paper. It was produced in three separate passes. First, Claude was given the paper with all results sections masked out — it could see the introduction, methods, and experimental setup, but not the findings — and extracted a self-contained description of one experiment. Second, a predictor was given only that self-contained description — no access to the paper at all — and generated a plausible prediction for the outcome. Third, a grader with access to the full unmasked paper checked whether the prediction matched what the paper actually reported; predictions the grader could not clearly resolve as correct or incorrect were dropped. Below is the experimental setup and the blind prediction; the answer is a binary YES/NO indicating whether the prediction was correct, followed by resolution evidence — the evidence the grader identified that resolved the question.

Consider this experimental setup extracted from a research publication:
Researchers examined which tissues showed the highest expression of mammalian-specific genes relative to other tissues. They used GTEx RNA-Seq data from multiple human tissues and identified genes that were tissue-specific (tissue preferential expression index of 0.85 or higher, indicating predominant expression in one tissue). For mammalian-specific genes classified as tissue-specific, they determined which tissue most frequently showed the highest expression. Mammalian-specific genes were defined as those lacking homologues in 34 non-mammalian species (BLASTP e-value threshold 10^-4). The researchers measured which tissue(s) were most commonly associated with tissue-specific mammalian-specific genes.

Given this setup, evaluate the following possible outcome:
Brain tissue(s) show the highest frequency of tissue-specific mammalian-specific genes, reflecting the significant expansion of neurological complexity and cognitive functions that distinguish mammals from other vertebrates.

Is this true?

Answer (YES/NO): NO